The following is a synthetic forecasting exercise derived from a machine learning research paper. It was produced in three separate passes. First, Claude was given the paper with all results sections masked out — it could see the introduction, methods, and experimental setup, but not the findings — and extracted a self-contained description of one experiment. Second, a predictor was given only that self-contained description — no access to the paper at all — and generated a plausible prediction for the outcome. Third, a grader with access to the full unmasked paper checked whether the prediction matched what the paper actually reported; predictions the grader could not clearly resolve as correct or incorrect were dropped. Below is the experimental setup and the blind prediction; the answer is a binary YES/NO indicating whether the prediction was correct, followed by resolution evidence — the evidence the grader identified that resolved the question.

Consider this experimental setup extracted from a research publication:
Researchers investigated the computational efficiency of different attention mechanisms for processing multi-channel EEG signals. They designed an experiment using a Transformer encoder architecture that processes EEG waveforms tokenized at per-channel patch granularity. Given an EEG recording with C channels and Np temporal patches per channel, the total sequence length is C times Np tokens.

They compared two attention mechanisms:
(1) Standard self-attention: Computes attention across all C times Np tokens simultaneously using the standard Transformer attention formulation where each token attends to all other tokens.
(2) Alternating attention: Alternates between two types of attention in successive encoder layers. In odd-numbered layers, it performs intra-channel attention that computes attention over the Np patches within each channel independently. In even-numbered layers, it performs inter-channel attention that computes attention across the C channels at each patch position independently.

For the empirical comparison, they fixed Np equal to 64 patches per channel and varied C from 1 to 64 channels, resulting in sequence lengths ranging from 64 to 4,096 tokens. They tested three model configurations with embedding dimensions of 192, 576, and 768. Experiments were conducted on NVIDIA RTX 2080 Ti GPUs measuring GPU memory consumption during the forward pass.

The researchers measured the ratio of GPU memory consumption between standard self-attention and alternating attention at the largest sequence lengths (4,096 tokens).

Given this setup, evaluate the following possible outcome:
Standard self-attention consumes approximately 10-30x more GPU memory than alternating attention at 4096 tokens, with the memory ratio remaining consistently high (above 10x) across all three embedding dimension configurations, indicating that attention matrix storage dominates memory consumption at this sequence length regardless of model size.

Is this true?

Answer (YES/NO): NO